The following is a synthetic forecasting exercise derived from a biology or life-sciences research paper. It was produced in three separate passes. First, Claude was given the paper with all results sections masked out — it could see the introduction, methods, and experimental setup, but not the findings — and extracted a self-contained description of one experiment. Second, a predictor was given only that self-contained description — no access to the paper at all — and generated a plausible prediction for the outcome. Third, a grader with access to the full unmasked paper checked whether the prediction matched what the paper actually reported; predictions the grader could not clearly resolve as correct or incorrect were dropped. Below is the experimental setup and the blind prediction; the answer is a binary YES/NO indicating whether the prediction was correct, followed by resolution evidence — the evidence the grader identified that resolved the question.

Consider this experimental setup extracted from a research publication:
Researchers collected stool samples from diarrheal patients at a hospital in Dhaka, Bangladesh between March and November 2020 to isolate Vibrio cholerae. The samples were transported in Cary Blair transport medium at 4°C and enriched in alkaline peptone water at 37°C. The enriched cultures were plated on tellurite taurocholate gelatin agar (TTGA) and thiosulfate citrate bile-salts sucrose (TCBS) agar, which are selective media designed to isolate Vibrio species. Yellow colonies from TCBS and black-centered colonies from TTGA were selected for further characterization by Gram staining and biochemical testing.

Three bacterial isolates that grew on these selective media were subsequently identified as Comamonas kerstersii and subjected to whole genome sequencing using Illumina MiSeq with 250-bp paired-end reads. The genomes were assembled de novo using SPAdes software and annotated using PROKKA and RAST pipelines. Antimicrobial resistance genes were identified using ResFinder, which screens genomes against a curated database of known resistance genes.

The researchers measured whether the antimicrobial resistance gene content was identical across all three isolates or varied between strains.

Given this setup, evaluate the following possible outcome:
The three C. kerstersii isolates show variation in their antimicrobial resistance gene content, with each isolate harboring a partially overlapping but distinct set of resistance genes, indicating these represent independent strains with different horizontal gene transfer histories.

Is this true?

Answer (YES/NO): NO